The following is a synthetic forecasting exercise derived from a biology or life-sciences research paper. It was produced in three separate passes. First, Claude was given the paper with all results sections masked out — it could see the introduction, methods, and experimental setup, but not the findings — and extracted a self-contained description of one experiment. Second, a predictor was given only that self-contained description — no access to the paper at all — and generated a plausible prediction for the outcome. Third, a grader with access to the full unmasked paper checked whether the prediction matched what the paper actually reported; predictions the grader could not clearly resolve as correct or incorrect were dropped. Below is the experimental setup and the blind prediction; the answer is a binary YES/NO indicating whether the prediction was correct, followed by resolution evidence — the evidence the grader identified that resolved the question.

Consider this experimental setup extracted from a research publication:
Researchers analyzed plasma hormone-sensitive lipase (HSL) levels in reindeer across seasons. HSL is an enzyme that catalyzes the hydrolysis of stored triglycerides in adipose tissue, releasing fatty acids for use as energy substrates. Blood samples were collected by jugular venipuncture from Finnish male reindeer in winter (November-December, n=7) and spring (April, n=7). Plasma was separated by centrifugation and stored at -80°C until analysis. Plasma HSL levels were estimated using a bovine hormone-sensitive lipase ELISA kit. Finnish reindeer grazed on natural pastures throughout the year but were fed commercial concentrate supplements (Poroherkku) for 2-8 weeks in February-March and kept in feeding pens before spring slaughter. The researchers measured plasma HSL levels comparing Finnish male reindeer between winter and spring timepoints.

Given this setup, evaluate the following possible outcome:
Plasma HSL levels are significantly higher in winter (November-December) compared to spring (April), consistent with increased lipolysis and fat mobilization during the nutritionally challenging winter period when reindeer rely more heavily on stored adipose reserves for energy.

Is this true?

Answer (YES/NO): YES